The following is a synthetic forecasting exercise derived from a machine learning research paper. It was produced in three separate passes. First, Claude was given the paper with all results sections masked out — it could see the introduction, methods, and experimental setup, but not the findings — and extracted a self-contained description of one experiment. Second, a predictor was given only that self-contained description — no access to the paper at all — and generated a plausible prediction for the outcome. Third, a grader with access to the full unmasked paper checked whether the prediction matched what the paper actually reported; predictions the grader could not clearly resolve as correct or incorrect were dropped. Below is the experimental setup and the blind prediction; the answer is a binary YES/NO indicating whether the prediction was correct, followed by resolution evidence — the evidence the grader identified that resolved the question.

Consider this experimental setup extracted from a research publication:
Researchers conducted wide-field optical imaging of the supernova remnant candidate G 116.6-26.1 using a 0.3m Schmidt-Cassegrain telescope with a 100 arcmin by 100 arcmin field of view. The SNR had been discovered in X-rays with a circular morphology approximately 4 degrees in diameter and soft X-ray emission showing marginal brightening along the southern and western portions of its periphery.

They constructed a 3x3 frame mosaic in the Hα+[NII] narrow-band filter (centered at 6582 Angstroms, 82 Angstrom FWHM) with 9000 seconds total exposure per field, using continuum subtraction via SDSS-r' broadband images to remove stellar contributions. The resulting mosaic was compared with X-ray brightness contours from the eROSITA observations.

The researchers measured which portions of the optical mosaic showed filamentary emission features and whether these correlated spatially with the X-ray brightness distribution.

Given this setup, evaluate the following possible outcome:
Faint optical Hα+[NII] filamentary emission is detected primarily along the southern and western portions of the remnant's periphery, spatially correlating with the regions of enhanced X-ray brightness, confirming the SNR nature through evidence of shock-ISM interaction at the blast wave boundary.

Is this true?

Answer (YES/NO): NO